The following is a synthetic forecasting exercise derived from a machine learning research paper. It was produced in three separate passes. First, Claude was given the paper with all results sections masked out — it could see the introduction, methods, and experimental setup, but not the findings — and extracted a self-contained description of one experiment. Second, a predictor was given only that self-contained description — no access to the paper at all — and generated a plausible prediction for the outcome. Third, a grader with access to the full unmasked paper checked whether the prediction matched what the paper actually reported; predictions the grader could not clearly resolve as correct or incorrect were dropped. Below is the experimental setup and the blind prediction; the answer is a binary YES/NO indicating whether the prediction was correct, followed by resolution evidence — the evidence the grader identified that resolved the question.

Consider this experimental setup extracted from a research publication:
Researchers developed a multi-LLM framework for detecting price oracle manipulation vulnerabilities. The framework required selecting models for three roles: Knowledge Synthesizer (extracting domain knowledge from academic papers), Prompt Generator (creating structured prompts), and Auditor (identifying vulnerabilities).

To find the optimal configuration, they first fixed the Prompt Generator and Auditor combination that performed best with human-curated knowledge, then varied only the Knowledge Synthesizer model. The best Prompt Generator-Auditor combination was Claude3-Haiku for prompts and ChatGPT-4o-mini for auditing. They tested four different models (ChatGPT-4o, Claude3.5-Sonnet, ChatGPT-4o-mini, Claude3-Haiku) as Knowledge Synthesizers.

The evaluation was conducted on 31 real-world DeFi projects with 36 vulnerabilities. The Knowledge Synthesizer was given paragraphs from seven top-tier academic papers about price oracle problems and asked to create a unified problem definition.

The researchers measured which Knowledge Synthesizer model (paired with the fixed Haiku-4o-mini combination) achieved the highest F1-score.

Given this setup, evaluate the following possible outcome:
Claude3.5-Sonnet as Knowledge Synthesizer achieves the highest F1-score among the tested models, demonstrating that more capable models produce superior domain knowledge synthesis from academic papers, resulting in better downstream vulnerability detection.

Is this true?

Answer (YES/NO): NO